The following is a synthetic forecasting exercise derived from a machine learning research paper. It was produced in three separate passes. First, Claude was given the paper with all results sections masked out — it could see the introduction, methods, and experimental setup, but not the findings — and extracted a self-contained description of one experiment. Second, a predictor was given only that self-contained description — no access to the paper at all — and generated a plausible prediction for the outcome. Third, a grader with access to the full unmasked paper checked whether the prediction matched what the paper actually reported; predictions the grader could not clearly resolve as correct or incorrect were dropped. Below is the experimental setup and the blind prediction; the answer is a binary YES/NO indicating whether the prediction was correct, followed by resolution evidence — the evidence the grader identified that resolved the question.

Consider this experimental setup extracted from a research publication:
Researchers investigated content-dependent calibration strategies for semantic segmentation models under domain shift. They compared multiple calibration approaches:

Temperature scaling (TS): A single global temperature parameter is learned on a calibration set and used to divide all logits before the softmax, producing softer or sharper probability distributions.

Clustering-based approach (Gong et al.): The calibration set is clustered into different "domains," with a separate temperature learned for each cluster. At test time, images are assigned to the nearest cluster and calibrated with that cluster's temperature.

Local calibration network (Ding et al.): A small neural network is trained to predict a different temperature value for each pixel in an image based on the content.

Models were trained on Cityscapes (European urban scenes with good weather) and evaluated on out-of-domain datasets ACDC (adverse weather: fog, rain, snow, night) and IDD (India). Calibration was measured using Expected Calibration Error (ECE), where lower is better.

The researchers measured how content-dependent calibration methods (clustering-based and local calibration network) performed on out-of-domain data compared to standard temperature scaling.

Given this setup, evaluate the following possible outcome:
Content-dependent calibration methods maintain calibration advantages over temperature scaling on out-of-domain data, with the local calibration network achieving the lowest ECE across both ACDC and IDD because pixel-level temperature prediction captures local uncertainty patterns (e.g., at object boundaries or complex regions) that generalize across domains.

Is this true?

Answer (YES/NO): NO